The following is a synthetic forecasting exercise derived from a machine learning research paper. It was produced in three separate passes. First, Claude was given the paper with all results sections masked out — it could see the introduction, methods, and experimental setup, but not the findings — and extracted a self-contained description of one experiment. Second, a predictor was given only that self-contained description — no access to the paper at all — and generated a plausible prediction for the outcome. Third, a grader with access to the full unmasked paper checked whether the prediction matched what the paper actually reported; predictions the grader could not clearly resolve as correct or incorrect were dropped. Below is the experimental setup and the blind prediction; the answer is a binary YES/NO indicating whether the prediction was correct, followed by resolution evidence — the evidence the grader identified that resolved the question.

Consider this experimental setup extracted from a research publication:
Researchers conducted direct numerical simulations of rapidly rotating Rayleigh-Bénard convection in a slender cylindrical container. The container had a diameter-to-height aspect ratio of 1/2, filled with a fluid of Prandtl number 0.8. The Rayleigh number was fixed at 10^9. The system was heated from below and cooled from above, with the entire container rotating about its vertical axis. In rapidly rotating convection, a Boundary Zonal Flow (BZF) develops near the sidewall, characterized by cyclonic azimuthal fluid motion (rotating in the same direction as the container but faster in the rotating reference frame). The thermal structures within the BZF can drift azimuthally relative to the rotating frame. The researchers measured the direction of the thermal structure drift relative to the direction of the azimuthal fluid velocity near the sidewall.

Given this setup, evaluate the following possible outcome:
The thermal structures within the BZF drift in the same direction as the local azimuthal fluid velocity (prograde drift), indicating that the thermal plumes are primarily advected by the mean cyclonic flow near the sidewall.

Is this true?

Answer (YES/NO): NO